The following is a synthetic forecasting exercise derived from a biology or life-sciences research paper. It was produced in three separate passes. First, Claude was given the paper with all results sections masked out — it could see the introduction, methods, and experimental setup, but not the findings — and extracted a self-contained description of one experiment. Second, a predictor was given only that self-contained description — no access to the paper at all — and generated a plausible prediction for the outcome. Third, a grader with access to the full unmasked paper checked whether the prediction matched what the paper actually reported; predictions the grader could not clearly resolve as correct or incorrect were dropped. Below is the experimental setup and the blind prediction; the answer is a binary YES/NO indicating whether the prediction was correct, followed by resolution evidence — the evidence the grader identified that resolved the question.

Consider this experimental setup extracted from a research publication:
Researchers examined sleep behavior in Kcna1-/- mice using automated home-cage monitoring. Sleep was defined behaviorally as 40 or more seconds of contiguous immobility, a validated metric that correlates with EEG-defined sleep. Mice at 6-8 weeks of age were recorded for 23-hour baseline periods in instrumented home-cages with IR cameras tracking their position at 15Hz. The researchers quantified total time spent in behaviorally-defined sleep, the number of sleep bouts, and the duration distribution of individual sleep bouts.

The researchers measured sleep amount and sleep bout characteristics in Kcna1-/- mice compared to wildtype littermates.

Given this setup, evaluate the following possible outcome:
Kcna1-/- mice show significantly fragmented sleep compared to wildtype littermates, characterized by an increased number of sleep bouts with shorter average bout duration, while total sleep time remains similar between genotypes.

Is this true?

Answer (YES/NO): NO